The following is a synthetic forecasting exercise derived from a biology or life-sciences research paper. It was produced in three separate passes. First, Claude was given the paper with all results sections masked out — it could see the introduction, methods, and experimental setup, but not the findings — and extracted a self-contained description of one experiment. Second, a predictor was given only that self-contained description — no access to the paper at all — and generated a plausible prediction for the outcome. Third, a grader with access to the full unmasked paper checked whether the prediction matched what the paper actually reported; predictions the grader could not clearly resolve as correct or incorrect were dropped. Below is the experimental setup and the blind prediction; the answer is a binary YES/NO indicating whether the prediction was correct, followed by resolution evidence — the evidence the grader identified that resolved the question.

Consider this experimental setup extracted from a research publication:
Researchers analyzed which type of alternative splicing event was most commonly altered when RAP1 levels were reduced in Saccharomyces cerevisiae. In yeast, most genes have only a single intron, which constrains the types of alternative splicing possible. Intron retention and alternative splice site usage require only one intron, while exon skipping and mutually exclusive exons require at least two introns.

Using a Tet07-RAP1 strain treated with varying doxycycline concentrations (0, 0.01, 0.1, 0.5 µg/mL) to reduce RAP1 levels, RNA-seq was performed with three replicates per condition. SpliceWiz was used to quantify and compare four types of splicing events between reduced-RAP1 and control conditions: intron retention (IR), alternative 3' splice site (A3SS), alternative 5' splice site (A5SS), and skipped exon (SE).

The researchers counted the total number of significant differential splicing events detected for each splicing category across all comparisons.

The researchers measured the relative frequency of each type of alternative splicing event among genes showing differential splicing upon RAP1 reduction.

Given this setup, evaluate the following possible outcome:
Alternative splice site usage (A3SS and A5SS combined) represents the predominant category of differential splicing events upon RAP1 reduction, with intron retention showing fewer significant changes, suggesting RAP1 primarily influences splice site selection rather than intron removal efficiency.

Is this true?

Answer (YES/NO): NO